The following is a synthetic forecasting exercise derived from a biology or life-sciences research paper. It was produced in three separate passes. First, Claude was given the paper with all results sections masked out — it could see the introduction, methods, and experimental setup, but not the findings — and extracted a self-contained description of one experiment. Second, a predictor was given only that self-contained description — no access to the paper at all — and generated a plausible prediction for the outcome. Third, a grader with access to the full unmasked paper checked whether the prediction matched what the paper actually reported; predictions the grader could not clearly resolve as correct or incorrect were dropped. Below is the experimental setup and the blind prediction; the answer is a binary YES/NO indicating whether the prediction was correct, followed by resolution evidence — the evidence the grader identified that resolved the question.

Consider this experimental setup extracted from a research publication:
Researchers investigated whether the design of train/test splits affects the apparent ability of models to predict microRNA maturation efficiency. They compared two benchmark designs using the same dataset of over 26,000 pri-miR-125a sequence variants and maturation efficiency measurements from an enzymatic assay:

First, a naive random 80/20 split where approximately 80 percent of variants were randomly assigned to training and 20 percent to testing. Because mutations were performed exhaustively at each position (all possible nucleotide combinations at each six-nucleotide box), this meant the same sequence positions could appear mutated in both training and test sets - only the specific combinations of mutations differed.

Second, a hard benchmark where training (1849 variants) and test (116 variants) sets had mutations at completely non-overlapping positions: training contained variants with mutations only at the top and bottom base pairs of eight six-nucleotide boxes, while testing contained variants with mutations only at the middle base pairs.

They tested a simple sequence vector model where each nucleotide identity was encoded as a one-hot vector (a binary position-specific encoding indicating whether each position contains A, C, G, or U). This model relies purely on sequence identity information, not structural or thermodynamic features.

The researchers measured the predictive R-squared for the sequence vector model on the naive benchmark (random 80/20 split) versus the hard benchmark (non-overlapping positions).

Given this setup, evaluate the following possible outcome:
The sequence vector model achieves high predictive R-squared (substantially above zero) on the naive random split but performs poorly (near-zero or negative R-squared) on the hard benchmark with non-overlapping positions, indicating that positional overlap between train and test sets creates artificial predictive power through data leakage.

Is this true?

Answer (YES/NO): YES